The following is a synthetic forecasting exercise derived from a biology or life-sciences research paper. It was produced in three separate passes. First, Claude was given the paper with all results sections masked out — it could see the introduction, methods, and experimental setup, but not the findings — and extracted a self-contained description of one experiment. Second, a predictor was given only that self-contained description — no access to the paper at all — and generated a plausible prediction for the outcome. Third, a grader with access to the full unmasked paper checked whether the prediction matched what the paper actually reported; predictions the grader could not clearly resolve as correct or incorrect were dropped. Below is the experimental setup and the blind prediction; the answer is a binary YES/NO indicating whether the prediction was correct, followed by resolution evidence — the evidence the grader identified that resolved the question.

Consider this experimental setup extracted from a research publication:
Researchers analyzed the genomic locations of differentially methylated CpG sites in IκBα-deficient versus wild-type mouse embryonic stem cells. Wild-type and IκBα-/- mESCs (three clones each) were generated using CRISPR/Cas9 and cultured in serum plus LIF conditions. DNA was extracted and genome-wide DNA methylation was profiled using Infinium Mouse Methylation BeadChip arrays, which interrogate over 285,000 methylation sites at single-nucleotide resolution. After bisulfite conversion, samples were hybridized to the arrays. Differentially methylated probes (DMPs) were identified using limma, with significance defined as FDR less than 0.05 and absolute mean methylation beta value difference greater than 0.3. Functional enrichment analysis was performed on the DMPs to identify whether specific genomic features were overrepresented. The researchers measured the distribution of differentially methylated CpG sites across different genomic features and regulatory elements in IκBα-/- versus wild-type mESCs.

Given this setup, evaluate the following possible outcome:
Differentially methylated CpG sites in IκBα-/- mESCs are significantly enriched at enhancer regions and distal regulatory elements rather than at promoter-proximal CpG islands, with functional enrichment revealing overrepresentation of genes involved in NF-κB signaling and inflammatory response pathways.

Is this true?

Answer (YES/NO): NO